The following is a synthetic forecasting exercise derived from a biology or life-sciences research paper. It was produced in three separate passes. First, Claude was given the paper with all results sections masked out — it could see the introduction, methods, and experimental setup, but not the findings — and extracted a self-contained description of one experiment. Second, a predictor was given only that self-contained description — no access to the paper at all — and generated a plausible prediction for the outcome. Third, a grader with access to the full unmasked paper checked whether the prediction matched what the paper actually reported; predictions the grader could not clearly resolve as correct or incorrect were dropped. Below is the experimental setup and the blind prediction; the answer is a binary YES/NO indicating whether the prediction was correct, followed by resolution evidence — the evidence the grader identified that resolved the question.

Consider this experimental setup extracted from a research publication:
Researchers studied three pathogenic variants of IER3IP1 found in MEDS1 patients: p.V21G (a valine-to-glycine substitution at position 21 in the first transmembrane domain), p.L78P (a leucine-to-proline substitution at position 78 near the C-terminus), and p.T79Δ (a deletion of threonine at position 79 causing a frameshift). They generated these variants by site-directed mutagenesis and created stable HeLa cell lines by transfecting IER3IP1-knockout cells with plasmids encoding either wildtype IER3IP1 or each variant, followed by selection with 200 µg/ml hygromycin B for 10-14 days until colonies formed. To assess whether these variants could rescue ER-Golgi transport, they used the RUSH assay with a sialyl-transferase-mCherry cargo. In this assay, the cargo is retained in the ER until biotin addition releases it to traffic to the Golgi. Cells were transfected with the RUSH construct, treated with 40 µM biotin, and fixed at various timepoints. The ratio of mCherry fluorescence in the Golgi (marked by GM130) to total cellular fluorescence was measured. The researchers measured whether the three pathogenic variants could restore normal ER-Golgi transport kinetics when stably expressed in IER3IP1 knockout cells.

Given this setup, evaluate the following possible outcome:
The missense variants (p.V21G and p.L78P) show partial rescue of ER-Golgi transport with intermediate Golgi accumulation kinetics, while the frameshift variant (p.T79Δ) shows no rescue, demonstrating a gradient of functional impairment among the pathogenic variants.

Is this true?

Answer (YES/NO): NO